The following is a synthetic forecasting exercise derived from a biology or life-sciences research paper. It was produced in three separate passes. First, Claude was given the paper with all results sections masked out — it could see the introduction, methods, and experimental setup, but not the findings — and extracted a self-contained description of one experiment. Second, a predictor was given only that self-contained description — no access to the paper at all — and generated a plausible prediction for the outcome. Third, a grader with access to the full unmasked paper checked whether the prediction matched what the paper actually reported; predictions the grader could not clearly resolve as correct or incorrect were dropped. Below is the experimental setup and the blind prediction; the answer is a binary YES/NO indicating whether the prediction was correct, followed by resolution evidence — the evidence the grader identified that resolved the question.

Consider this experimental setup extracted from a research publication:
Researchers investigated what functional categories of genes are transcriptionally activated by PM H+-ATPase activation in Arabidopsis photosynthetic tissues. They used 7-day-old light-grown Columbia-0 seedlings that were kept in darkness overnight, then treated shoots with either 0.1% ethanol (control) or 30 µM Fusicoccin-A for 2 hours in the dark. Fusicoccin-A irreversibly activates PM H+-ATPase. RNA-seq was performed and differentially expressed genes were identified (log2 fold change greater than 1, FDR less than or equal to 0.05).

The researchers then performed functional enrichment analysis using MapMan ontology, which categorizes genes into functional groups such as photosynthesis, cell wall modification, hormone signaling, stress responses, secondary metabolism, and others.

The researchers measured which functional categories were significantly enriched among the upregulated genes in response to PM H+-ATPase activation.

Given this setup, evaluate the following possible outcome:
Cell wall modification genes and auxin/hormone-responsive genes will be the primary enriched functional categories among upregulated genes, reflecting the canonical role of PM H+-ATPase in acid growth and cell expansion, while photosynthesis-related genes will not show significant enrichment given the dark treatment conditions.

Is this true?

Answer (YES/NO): NO